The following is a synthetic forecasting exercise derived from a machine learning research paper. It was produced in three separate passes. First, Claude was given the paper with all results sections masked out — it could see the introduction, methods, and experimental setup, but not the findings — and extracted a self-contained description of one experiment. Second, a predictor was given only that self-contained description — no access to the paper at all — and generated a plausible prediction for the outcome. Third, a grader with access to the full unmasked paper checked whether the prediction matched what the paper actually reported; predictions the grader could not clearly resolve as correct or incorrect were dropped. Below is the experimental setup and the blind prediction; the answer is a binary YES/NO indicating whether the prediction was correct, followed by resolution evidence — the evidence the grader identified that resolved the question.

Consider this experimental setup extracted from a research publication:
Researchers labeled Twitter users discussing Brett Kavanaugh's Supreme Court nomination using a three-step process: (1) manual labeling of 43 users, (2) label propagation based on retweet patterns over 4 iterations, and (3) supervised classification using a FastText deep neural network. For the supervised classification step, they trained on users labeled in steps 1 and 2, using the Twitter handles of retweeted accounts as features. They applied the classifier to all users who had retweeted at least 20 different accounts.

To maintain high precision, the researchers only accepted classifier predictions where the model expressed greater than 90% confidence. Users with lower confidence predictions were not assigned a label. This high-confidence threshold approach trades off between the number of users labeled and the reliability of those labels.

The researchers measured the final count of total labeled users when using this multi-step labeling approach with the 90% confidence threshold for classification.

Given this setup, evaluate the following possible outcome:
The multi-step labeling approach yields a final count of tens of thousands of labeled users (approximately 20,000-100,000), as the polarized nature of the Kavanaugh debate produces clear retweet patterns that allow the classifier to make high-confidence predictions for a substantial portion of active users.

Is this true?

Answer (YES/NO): NO